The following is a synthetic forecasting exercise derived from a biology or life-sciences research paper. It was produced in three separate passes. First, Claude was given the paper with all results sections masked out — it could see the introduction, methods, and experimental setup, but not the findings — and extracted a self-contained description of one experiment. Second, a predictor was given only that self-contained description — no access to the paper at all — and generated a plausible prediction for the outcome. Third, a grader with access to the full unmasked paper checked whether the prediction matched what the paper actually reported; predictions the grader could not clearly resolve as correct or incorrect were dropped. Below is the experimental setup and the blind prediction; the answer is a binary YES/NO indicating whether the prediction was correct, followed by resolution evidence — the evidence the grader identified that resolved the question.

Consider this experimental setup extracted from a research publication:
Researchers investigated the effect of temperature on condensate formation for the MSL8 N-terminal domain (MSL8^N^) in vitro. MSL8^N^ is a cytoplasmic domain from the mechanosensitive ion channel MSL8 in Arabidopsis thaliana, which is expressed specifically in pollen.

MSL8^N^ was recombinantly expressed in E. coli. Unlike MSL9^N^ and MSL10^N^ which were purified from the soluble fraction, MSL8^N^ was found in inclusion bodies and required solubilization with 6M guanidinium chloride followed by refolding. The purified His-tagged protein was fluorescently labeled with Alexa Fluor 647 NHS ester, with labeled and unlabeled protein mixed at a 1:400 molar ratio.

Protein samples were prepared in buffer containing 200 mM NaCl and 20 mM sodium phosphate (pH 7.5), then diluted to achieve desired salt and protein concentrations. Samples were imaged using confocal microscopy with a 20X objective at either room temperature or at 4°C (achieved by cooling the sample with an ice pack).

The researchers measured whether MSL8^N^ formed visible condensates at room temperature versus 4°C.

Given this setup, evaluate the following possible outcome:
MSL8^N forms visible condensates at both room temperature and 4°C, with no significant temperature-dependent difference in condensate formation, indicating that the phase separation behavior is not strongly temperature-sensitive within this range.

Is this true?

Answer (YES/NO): NO